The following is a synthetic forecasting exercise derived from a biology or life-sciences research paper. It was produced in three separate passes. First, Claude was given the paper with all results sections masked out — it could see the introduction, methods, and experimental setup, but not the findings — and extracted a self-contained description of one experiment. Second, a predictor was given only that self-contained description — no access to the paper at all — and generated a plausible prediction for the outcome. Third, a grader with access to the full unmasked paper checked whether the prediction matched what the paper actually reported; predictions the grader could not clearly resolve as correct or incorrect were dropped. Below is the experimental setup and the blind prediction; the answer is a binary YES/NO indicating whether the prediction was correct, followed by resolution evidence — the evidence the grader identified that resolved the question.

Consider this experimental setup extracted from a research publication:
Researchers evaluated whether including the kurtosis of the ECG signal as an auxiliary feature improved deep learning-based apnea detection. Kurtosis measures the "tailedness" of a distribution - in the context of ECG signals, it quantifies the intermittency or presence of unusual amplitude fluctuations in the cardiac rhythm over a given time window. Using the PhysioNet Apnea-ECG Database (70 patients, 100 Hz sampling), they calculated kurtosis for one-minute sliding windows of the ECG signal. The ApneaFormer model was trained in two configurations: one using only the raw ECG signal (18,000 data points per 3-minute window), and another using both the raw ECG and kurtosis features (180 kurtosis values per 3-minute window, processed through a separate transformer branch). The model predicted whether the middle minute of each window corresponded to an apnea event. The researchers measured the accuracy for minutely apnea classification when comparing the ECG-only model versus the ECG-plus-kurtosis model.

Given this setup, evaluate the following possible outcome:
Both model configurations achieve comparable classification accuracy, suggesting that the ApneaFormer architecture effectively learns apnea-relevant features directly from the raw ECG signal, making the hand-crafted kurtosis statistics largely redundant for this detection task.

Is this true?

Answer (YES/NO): YES